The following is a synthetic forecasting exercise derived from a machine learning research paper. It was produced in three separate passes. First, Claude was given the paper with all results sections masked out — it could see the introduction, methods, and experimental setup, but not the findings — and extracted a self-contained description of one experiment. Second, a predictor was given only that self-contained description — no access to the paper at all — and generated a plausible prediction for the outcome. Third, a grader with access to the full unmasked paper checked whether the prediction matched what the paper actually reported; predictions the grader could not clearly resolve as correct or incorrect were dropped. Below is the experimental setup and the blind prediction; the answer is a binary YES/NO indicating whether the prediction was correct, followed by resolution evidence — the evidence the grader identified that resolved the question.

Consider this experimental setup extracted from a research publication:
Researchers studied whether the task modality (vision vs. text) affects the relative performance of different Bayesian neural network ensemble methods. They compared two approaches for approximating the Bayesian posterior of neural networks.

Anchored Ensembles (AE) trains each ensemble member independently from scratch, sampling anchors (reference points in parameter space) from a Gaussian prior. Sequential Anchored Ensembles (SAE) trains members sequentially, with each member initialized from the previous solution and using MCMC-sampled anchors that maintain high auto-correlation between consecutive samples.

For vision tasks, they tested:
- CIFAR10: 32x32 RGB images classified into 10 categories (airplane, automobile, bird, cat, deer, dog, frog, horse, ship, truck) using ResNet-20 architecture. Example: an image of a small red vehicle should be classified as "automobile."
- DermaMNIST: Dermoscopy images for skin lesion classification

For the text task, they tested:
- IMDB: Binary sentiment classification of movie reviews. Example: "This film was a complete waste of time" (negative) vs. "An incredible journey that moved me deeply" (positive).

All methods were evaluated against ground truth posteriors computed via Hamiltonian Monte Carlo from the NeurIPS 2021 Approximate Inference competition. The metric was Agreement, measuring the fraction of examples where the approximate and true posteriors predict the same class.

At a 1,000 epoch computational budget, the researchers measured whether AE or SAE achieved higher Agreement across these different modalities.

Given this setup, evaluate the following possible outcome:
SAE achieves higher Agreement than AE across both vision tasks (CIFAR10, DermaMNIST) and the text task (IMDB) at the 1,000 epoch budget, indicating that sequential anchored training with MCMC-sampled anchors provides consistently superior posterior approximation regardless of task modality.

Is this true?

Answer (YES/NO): NO